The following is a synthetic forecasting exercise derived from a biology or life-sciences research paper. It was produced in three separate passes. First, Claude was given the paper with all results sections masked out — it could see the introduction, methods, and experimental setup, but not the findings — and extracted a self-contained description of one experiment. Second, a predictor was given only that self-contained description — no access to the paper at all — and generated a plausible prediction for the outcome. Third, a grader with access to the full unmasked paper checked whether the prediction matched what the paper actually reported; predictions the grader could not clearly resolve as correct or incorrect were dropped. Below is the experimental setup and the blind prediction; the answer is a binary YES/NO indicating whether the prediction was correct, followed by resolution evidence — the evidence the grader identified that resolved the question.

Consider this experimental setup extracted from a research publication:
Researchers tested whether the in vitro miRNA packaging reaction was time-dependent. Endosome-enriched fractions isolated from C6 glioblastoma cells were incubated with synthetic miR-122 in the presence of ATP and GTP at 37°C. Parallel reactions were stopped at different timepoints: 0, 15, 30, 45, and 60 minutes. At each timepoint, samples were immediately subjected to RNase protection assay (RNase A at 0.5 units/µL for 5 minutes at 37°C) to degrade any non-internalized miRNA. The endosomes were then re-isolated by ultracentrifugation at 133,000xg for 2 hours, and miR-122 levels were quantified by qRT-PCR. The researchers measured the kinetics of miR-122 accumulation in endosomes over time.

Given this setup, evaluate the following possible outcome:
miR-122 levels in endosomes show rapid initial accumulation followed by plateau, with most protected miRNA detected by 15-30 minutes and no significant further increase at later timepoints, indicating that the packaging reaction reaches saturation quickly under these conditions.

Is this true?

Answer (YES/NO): NO